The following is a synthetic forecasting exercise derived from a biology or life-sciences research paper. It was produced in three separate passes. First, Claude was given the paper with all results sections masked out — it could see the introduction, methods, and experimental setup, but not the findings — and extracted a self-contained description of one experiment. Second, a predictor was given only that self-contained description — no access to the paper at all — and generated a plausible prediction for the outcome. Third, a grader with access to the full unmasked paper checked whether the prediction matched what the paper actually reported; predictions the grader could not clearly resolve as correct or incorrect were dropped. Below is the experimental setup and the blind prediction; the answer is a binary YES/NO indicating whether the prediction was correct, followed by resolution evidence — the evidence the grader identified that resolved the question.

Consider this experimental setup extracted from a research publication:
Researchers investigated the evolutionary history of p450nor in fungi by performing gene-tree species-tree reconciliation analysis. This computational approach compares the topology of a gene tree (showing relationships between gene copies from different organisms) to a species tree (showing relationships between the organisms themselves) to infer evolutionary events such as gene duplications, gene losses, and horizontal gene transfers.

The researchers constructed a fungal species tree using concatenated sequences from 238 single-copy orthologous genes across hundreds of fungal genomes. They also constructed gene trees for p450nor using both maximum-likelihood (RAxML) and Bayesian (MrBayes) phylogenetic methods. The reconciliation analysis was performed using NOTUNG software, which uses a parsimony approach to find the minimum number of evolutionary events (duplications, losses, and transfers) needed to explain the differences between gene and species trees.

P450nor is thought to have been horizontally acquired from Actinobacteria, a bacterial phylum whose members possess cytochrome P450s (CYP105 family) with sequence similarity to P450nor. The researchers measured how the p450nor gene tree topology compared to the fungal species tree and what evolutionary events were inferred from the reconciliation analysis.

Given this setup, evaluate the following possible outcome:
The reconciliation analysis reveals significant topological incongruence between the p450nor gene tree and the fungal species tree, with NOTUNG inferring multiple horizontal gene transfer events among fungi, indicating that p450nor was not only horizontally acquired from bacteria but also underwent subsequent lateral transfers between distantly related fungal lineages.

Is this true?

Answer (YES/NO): YES